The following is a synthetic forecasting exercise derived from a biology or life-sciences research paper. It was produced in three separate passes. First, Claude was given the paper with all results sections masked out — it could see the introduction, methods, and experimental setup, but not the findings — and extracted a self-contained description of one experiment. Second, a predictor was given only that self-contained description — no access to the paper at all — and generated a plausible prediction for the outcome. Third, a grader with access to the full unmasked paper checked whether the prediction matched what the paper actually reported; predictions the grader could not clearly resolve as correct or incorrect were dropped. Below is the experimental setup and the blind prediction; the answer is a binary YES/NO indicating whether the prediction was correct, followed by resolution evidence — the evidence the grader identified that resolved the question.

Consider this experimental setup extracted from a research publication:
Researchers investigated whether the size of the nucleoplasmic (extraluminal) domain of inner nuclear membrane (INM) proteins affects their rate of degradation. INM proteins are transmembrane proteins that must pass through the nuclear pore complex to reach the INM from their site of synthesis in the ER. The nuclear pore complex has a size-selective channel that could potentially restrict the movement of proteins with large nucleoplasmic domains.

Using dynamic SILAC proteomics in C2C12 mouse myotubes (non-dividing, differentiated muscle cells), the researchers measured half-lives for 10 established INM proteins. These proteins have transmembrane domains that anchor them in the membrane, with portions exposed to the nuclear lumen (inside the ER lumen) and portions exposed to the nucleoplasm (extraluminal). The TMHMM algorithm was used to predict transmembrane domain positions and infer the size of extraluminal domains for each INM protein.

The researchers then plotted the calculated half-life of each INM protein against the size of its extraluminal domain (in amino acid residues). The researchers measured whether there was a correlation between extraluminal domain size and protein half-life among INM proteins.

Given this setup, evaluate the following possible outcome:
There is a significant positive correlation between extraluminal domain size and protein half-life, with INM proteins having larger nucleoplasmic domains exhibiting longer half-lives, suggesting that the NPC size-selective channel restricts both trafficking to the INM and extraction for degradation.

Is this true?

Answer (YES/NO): NO